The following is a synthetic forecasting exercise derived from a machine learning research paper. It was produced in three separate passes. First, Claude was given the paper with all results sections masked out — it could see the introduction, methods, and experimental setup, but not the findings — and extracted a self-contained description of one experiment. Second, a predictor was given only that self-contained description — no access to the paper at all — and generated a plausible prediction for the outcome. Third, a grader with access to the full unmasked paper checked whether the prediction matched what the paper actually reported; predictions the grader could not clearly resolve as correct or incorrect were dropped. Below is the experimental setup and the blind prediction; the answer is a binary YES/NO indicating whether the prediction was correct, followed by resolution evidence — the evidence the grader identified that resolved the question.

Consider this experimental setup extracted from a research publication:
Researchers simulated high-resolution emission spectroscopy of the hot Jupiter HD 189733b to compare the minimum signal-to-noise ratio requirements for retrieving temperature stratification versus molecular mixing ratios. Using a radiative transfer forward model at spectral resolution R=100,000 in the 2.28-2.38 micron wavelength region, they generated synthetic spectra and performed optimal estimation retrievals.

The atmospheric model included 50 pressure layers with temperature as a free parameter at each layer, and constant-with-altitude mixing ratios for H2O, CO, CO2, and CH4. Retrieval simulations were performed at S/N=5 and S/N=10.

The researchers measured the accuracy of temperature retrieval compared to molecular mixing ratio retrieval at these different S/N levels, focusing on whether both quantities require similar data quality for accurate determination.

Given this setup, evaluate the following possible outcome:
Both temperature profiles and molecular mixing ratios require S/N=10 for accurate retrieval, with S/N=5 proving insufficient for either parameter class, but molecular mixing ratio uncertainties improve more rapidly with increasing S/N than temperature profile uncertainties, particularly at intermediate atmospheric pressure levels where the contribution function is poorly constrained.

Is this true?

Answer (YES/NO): NO